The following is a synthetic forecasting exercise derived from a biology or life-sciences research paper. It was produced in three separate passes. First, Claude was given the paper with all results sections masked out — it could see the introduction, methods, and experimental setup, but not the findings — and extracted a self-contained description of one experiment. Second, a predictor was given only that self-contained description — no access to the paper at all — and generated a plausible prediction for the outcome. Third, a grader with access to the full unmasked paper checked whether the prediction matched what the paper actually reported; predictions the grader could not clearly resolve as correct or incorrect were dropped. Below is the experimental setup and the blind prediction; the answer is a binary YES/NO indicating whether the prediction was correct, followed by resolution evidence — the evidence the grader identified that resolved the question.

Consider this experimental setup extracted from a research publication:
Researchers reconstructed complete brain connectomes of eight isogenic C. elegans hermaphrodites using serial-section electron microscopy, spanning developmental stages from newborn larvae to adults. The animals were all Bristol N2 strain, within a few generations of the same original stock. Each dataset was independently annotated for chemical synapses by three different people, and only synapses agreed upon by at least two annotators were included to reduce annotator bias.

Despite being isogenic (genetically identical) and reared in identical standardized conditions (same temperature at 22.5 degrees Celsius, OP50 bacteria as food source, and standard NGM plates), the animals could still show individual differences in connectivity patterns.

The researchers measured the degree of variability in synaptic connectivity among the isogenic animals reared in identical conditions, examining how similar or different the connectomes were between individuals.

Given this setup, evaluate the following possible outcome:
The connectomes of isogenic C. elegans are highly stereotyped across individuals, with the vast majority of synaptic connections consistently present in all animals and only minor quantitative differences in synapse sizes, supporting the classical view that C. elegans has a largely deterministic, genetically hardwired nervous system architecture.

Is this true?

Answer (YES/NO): NO